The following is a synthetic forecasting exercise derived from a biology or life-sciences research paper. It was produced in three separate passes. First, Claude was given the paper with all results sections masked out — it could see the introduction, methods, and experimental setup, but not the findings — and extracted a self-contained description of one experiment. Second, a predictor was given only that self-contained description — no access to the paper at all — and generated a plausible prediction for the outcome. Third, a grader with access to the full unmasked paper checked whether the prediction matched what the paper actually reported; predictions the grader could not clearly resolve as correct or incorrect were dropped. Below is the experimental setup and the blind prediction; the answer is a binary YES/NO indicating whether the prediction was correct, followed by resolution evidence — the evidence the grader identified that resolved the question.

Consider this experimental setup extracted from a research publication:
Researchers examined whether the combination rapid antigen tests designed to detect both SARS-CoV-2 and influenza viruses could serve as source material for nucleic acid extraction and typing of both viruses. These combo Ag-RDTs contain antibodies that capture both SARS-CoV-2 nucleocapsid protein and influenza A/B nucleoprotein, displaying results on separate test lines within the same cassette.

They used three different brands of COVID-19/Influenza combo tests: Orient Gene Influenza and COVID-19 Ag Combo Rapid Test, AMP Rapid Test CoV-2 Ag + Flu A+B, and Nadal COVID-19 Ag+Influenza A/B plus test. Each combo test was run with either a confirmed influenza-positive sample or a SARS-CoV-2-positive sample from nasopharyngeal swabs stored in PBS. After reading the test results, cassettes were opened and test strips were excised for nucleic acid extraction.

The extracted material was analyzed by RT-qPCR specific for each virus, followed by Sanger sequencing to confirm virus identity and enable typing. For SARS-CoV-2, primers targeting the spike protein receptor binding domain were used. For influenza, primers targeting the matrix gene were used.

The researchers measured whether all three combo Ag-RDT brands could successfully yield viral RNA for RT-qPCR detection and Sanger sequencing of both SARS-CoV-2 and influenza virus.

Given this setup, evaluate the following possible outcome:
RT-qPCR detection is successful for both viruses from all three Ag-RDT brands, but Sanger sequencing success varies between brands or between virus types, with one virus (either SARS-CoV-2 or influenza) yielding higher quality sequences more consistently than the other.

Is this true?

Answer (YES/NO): NO